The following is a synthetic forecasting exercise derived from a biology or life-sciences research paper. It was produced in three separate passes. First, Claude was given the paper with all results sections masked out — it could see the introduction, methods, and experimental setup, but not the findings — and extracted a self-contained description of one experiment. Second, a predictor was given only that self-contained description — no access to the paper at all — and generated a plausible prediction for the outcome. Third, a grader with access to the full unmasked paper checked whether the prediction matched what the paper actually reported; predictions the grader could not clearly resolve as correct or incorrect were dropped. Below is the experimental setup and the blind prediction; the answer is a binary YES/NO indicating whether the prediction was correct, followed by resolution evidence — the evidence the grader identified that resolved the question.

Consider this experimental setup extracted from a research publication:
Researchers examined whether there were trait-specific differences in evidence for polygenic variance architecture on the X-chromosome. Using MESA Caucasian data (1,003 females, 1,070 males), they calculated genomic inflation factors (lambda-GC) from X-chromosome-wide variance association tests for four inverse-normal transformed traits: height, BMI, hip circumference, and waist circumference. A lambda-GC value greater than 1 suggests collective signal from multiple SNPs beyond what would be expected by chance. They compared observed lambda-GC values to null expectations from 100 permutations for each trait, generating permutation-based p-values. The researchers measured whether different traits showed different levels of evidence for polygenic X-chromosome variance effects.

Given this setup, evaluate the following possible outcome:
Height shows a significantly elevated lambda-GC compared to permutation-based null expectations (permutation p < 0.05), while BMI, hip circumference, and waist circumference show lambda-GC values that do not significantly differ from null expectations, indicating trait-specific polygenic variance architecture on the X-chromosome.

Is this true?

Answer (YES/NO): NO